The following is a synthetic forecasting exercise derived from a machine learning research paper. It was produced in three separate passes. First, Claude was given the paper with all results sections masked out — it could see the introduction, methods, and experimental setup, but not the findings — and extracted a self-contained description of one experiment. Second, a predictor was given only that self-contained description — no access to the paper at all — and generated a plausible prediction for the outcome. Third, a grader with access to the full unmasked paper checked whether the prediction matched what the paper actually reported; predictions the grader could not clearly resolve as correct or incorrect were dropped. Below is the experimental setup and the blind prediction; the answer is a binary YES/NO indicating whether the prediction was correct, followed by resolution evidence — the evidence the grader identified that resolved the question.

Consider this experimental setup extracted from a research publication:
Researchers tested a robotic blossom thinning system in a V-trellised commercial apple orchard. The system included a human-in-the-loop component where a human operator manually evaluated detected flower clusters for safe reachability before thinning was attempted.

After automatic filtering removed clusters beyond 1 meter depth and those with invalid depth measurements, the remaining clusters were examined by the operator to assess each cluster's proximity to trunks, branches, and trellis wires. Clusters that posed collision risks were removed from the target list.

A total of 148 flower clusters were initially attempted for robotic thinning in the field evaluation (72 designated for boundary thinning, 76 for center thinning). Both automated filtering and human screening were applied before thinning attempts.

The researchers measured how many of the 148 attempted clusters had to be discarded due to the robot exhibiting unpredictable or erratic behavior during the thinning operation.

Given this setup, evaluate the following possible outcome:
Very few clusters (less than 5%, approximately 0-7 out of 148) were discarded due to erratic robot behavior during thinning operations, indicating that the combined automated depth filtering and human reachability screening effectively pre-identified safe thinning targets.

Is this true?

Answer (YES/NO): YES